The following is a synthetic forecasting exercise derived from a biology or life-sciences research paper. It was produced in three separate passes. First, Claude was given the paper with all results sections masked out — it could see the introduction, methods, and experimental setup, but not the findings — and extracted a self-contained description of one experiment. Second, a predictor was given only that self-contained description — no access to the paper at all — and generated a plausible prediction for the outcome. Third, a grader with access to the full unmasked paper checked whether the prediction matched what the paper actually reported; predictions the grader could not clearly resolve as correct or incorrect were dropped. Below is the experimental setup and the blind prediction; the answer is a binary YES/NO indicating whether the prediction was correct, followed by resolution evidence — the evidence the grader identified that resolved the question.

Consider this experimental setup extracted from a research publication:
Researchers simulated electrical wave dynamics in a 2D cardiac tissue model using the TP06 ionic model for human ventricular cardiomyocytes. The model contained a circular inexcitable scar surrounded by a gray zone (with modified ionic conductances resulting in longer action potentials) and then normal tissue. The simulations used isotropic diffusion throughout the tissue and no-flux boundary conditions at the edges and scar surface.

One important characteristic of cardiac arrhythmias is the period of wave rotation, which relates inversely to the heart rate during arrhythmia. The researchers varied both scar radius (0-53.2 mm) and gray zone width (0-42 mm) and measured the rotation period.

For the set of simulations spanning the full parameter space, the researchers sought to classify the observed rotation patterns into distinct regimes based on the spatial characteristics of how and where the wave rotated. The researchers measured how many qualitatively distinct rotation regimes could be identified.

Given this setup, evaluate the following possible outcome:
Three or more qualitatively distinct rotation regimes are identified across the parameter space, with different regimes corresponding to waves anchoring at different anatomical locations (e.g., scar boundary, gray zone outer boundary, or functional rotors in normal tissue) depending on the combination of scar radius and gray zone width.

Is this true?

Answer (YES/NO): YES